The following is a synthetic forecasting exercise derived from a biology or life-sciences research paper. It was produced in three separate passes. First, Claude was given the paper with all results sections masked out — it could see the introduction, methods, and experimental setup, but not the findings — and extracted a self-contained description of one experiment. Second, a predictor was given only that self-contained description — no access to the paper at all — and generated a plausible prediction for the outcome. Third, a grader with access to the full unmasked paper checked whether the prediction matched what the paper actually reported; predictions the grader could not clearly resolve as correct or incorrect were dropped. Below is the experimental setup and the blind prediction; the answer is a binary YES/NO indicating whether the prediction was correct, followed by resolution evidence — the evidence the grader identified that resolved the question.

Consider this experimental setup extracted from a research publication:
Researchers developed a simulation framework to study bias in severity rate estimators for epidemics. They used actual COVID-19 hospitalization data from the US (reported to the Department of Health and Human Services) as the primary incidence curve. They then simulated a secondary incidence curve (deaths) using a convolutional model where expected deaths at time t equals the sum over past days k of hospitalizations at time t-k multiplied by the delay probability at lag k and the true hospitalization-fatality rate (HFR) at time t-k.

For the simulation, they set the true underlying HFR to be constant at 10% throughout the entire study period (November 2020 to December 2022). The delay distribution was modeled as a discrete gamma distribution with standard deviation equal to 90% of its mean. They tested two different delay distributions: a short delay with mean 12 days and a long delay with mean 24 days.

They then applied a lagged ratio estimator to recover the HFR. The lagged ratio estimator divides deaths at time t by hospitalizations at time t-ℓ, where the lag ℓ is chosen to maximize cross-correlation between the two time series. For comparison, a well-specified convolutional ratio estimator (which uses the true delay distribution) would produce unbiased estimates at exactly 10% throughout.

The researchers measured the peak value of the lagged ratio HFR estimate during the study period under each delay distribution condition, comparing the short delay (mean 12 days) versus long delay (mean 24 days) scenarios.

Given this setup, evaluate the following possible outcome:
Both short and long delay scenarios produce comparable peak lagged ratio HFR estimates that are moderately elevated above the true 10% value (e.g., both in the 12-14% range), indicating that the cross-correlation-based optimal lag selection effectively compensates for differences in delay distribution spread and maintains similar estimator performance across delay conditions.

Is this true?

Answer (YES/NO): NO